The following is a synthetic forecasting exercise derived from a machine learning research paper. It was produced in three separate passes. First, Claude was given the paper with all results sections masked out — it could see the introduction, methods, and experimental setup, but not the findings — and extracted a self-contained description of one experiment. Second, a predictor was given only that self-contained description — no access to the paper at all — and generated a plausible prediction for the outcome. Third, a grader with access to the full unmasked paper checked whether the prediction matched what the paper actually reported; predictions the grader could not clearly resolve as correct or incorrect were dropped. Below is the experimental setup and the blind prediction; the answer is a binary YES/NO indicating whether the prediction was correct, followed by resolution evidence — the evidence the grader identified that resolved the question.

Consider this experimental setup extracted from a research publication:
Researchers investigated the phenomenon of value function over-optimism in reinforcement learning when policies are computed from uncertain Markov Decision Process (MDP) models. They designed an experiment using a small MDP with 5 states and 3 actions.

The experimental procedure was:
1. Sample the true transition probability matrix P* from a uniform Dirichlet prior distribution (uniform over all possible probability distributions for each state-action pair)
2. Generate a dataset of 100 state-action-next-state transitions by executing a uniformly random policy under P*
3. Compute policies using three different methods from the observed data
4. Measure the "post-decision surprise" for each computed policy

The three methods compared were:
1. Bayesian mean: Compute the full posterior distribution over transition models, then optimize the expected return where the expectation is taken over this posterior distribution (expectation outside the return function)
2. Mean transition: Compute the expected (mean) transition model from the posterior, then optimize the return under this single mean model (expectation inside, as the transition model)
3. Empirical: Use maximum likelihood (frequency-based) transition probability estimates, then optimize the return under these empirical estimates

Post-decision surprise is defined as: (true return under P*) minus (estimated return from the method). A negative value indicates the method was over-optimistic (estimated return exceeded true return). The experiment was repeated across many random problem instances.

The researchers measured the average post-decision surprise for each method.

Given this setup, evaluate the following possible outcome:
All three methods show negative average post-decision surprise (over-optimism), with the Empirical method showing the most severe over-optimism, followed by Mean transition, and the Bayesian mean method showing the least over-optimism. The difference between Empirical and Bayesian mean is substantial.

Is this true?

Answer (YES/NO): NO